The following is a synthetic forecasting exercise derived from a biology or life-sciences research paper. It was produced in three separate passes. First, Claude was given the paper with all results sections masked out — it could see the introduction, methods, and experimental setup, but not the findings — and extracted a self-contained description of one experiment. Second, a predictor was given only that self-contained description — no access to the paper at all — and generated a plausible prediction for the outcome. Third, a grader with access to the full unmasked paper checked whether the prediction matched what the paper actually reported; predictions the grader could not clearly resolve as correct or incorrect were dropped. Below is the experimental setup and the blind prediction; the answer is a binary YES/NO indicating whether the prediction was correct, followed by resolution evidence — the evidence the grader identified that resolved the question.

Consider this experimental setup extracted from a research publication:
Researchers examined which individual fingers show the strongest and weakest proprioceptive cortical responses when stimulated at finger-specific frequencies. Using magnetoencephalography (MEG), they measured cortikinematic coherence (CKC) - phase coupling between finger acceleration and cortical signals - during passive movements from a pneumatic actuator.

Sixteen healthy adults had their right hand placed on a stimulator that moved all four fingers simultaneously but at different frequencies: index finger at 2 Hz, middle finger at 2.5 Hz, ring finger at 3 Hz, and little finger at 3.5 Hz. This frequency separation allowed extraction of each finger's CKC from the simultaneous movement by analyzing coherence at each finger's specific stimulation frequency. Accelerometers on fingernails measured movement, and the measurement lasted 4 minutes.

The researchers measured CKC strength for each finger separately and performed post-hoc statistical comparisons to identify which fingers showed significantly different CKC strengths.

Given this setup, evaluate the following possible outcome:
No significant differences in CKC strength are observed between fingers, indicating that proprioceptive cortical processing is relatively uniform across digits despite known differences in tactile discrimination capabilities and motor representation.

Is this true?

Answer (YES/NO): NO